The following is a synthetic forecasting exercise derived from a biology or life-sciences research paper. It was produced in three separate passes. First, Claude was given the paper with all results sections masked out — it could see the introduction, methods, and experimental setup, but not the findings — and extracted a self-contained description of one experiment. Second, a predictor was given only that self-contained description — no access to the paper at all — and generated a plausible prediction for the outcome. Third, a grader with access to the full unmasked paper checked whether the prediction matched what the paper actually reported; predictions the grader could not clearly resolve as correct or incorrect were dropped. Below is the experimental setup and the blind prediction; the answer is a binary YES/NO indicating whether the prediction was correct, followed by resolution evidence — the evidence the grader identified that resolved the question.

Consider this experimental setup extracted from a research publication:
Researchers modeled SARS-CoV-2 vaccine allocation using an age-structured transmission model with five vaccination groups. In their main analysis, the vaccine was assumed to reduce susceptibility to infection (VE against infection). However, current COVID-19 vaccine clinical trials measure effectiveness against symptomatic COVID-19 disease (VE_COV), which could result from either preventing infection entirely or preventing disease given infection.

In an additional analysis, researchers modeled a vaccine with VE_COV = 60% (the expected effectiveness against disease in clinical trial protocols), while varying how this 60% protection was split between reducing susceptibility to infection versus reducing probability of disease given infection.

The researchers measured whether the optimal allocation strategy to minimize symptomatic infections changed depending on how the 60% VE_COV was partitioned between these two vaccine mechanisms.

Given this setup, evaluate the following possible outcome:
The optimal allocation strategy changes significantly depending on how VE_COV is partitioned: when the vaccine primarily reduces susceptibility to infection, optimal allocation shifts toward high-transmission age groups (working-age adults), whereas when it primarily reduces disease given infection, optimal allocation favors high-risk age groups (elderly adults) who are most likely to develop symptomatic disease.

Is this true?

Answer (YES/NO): NO